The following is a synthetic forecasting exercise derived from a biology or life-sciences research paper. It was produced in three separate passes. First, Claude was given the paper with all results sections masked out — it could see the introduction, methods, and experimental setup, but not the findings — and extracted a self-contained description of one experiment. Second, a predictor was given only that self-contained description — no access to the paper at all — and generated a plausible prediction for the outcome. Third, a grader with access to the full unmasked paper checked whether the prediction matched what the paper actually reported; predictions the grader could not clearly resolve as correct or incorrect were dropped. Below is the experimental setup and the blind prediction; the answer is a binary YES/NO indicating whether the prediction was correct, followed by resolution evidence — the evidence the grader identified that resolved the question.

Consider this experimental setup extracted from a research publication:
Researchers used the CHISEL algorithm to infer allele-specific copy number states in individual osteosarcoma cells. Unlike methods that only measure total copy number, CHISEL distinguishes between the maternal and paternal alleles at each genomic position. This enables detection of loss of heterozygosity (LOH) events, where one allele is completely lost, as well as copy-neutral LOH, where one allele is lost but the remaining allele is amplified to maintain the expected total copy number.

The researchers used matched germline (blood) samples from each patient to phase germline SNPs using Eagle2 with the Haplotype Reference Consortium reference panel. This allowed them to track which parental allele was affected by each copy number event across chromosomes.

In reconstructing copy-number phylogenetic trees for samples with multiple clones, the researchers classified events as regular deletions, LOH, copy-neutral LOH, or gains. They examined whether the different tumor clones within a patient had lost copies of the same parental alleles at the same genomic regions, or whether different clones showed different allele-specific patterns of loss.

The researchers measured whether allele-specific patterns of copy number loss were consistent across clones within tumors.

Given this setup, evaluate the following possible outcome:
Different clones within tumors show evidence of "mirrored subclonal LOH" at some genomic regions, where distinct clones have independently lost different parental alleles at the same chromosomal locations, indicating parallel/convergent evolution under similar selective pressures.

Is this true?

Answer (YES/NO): NO